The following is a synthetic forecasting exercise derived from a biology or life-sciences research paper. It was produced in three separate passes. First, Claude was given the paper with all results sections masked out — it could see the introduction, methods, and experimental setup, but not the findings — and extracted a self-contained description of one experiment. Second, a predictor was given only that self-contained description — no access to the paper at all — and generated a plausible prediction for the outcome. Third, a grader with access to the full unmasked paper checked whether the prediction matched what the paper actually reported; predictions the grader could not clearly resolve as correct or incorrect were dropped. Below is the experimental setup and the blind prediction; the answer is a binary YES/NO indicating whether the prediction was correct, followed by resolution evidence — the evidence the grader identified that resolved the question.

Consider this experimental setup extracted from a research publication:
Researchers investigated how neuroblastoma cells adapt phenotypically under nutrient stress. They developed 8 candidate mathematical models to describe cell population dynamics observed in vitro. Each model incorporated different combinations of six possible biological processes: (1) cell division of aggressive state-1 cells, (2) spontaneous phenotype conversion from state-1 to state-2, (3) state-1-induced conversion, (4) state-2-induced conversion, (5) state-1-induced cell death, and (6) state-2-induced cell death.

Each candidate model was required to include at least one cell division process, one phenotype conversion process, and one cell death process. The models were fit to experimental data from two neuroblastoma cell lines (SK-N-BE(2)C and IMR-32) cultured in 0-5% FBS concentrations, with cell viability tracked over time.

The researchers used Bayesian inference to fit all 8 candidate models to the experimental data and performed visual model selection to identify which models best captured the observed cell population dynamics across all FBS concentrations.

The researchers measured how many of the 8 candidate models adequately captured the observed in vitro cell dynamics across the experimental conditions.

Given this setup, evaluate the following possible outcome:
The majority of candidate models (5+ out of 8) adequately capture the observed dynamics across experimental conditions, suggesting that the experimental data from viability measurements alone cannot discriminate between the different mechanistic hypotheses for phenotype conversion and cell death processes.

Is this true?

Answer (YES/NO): NO